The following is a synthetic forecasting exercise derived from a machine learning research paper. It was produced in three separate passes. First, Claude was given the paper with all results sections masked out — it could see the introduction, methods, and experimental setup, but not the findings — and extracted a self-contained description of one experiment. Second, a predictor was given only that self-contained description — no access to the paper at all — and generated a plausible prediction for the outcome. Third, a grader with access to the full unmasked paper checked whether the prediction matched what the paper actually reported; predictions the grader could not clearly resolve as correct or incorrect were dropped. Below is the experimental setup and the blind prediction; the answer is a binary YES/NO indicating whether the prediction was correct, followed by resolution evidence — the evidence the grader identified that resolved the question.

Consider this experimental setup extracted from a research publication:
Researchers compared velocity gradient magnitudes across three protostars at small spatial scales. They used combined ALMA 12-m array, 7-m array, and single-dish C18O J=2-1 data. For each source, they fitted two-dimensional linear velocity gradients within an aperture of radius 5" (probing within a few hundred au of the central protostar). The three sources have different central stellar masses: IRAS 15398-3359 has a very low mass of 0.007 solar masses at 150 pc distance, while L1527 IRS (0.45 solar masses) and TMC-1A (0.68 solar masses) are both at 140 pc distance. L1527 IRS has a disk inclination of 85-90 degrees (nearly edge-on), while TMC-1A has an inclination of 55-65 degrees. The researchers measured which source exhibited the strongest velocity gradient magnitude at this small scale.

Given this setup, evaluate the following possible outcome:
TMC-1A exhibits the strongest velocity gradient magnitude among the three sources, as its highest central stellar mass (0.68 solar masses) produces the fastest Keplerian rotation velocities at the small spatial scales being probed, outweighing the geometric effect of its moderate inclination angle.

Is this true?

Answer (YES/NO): YES